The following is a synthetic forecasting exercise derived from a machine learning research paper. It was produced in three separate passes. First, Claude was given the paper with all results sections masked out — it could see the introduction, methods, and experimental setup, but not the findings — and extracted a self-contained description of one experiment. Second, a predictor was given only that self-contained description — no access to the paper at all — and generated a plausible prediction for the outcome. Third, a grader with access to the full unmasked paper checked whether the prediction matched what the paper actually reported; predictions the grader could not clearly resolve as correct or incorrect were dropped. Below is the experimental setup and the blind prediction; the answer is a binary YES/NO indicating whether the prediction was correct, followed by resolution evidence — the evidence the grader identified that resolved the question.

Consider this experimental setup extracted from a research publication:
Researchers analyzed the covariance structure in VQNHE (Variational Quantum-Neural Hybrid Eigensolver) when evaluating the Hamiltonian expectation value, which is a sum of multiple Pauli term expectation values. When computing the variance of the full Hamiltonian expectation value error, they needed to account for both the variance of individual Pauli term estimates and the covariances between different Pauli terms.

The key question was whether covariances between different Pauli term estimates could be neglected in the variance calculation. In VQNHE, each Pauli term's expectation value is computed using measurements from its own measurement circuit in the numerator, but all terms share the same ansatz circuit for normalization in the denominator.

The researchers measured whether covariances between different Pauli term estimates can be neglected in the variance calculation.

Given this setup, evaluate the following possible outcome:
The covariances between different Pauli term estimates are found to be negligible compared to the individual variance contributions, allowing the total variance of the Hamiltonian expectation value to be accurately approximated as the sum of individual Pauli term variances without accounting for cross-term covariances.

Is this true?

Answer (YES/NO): NO